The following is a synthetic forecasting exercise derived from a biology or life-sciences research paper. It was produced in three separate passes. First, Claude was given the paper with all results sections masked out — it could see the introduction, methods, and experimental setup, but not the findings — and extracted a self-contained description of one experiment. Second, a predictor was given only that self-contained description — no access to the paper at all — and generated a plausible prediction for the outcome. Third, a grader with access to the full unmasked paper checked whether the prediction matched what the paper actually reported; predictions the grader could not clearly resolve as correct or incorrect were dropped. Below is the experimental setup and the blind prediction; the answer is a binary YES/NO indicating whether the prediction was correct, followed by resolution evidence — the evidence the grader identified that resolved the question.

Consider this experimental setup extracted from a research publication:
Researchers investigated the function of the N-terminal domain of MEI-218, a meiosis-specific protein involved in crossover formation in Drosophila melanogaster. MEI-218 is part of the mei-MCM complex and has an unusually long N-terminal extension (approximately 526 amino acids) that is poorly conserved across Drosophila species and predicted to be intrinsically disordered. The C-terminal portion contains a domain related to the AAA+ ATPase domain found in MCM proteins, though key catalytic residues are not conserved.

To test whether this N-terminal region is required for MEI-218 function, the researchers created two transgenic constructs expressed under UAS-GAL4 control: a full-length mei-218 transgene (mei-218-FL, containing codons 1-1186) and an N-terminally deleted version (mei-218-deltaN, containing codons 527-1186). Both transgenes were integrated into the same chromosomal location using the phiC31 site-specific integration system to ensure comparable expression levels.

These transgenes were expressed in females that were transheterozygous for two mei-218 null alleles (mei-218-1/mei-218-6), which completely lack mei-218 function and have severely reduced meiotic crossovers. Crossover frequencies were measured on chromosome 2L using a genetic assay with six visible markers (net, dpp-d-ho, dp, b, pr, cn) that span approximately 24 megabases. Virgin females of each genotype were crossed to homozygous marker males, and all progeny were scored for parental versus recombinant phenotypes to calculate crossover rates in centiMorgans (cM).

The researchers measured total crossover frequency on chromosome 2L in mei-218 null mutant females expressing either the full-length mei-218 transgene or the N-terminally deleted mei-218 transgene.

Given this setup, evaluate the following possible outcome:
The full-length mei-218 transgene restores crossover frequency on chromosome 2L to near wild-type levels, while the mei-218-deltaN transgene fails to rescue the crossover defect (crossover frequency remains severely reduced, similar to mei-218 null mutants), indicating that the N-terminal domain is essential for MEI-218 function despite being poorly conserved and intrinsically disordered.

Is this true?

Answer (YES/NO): NO